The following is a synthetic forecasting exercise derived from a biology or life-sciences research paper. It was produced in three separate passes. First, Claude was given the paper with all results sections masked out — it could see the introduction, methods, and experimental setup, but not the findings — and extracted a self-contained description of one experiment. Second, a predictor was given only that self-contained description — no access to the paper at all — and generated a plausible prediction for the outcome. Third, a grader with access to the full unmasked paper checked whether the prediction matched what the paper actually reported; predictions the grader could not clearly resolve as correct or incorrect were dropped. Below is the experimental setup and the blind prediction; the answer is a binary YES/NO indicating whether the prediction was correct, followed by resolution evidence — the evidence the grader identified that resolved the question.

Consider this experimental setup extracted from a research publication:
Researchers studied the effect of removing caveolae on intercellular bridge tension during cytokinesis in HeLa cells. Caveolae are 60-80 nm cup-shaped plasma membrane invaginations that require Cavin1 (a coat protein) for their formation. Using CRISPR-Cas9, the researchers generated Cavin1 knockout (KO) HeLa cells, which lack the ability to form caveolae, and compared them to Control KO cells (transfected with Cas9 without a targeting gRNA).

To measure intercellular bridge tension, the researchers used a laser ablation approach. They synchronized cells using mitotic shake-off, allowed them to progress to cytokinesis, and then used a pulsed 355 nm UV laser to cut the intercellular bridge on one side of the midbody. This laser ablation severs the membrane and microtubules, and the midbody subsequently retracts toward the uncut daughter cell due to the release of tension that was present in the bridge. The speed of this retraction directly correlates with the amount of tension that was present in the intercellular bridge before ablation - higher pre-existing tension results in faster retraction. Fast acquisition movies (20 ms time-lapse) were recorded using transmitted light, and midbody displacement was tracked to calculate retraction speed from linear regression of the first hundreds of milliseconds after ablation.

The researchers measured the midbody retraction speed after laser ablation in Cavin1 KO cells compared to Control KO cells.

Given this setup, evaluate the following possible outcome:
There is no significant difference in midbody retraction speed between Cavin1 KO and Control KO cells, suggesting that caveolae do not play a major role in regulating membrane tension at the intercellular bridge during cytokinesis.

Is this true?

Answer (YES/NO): NO